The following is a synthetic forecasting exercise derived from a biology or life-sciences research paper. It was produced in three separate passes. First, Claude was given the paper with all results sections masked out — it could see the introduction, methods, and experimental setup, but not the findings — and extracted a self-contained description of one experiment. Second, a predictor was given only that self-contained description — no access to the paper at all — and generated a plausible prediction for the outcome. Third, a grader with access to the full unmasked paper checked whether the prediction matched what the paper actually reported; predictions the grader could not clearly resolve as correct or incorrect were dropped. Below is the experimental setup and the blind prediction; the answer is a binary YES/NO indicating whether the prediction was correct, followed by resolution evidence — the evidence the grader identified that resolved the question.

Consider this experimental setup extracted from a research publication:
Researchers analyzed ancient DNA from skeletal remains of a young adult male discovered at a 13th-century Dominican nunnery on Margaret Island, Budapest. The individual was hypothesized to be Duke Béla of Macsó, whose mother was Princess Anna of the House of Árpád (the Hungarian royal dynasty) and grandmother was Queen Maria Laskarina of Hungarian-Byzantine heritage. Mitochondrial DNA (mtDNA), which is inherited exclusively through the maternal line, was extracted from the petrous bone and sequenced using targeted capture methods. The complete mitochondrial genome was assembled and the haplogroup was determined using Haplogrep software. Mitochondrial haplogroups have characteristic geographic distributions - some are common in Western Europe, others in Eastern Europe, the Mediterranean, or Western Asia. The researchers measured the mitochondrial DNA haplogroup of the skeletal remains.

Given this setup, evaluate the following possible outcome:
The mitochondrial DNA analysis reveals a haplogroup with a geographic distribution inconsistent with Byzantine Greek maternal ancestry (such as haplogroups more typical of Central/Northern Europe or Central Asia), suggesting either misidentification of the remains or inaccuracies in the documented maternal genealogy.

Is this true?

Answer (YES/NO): NO